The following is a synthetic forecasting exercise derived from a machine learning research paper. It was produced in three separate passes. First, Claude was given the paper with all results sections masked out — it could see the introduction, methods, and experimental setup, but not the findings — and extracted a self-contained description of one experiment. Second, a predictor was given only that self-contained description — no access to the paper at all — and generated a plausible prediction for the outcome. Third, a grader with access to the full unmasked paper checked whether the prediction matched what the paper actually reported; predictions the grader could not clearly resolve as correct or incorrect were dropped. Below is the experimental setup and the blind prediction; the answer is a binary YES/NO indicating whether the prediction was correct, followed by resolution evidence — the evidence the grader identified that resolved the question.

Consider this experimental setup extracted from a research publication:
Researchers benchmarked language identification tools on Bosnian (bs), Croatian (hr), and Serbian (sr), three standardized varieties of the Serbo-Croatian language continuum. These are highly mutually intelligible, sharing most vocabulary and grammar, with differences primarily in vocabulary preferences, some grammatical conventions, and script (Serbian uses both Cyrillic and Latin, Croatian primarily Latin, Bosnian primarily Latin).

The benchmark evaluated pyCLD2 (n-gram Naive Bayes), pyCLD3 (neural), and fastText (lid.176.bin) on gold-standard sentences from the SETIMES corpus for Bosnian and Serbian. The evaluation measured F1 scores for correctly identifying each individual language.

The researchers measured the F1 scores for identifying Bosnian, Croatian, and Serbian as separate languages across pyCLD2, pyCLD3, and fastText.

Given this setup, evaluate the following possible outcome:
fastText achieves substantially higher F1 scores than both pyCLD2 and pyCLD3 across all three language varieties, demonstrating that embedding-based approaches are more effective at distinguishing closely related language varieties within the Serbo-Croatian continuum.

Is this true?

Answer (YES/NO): NO